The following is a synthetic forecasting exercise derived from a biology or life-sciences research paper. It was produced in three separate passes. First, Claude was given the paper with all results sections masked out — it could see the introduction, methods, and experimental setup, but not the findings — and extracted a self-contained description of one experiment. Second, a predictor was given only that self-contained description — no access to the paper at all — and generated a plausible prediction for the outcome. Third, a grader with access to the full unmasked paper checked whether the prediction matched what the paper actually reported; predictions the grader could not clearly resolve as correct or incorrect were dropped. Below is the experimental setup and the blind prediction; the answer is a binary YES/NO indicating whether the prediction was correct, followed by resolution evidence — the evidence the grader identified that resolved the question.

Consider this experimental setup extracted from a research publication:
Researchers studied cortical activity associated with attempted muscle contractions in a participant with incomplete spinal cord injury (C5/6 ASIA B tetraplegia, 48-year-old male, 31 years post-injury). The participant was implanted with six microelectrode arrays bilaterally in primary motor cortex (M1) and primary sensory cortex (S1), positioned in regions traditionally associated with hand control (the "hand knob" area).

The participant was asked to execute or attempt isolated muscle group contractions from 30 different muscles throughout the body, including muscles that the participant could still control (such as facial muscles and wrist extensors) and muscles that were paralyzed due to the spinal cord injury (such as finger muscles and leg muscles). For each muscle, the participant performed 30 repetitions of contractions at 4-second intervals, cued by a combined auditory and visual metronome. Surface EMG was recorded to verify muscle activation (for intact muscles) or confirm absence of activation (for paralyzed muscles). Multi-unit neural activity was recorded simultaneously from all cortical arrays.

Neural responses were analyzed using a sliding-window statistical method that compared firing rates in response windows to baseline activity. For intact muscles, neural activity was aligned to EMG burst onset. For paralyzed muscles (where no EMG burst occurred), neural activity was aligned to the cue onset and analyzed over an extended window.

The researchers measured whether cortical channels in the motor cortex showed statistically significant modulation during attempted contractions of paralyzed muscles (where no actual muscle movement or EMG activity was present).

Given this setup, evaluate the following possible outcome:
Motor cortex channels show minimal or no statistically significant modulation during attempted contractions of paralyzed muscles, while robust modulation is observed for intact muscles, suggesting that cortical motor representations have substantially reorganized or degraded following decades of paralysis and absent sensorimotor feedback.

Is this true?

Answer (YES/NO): NO